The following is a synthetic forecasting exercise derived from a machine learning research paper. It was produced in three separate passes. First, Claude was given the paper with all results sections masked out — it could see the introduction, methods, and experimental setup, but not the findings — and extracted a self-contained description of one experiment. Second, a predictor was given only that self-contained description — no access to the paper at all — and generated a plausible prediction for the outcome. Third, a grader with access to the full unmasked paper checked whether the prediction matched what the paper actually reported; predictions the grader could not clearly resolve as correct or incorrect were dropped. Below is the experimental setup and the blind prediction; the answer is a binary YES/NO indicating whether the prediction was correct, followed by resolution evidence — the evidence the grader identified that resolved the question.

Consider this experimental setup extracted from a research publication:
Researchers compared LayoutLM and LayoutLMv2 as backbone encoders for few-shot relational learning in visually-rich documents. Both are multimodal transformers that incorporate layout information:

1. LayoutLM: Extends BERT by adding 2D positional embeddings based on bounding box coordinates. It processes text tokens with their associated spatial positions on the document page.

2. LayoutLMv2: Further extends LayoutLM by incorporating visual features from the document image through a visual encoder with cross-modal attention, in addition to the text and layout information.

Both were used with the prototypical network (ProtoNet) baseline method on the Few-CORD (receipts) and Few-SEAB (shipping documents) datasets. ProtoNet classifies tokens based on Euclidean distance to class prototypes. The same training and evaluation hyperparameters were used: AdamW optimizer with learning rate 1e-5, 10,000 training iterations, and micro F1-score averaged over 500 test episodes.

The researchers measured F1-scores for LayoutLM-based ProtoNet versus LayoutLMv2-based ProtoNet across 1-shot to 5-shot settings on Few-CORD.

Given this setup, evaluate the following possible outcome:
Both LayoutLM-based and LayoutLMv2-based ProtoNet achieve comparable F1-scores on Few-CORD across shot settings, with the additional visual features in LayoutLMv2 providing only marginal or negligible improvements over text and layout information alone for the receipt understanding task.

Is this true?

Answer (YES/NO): YES